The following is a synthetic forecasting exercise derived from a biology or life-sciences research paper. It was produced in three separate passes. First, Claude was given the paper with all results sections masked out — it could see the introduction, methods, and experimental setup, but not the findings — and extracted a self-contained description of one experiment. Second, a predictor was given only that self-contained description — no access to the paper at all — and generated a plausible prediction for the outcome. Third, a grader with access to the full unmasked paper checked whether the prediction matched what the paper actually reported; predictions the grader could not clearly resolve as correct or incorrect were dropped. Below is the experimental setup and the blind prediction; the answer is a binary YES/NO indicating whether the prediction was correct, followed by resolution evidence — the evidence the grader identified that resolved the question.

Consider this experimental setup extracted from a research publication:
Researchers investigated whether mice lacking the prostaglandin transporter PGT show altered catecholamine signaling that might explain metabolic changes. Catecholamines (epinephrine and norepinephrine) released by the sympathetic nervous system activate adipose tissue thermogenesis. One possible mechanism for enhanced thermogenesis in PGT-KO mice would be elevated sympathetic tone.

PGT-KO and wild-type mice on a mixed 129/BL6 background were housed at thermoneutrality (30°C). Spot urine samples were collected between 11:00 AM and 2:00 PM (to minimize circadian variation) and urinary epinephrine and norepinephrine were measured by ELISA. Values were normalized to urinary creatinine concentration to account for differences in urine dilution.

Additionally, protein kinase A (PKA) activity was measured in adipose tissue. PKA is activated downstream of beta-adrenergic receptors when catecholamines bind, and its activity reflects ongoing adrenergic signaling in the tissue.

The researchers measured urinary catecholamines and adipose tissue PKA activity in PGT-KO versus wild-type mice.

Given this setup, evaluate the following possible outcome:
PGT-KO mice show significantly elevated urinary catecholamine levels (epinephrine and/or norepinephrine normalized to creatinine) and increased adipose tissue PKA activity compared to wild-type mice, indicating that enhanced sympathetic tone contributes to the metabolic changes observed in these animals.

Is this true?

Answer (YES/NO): NO